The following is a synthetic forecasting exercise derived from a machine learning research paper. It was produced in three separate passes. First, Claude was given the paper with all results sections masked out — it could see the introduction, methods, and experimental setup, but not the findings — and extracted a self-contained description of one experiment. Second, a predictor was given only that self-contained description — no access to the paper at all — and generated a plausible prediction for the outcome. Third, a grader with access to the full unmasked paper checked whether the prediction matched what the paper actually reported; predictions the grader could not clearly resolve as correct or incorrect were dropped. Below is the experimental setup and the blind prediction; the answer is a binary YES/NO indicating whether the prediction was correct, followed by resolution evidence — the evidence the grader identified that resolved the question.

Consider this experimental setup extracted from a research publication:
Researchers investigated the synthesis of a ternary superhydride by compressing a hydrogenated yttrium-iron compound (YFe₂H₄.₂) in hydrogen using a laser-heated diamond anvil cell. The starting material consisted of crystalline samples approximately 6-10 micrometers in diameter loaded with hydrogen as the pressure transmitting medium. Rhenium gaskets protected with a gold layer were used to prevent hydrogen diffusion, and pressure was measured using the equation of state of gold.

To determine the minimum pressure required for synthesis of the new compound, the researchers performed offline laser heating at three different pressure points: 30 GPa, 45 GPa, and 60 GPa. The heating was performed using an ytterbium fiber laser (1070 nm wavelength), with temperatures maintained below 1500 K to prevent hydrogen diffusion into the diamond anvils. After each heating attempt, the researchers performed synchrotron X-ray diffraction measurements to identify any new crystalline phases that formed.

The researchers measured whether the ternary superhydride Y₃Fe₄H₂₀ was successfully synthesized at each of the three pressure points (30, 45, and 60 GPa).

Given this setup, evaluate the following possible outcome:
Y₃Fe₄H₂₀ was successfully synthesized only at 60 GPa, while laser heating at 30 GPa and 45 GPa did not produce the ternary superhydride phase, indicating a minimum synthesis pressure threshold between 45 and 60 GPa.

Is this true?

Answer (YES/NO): YES